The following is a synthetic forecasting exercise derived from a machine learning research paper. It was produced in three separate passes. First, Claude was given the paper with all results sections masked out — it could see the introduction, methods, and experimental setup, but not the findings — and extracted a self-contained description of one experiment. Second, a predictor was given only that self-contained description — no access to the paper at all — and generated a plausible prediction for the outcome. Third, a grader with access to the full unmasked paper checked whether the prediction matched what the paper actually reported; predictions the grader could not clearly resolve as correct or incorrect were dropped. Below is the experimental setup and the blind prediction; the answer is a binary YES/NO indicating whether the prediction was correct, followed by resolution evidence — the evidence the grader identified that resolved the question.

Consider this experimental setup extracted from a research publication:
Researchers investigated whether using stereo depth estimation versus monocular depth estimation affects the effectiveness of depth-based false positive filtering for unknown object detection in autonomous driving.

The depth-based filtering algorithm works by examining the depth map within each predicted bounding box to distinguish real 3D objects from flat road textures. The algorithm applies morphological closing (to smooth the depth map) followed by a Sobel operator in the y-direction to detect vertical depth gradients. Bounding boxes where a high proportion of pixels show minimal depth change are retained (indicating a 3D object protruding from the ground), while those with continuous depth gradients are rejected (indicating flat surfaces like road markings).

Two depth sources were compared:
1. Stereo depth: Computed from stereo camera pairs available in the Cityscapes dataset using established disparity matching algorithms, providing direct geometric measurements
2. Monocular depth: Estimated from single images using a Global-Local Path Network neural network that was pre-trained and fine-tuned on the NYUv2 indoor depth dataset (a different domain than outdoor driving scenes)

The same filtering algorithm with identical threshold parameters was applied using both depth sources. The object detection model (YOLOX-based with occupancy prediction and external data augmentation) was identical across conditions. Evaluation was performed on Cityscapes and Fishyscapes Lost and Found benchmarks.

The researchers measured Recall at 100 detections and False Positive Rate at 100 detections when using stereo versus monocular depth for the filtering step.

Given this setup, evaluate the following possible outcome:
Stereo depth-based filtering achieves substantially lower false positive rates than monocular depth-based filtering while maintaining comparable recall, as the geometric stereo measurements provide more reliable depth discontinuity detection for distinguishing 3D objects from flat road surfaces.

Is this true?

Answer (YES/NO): NO